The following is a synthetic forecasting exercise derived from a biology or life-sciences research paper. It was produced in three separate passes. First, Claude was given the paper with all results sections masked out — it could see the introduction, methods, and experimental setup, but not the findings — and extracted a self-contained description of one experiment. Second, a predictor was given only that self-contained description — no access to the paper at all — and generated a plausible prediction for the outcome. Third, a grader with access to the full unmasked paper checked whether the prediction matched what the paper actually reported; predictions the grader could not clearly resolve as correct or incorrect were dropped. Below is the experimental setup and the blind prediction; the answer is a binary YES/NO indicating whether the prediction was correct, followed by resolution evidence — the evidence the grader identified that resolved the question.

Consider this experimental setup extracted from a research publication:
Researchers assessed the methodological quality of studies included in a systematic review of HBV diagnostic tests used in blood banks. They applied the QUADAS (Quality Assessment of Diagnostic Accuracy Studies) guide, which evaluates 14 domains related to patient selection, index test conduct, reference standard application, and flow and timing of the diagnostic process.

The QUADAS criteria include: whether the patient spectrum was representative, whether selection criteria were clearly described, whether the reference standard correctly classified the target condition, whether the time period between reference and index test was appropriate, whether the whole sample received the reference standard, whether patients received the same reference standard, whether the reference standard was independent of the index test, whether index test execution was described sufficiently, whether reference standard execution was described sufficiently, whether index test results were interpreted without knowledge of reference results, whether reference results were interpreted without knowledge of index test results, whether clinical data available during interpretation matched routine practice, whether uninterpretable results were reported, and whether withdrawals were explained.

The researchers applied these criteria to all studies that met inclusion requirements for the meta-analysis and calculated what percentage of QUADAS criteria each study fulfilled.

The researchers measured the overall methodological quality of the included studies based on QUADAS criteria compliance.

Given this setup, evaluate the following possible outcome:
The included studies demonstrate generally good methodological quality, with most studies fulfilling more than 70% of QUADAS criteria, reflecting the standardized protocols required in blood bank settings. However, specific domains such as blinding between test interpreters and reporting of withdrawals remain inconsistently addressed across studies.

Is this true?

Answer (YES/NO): NO